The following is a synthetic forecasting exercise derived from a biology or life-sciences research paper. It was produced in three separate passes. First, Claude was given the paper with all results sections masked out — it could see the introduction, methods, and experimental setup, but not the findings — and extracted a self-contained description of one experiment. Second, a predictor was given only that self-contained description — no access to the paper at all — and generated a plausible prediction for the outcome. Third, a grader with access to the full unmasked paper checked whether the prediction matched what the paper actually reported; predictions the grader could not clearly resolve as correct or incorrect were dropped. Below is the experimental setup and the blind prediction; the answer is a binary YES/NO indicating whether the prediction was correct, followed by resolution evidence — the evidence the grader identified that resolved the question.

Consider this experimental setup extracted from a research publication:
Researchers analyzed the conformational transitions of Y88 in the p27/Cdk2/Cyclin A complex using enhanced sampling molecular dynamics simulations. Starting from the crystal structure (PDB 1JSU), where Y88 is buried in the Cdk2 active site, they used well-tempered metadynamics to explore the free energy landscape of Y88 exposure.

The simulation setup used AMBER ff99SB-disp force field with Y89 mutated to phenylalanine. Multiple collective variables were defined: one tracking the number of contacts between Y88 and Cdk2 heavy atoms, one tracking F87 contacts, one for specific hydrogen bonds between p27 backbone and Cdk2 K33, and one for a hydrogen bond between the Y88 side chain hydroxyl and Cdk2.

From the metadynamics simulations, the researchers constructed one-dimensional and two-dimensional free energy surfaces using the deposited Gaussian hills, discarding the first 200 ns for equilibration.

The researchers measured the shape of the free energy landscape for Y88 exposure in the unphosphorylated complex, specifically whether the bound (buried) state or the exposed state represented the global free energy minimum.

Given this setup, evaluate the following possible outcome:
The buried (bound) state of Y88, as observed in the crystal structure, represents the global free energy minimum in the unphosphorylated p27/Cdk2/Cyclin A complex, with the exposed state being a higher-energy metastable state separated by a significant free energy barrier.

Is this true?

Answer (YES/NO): YES